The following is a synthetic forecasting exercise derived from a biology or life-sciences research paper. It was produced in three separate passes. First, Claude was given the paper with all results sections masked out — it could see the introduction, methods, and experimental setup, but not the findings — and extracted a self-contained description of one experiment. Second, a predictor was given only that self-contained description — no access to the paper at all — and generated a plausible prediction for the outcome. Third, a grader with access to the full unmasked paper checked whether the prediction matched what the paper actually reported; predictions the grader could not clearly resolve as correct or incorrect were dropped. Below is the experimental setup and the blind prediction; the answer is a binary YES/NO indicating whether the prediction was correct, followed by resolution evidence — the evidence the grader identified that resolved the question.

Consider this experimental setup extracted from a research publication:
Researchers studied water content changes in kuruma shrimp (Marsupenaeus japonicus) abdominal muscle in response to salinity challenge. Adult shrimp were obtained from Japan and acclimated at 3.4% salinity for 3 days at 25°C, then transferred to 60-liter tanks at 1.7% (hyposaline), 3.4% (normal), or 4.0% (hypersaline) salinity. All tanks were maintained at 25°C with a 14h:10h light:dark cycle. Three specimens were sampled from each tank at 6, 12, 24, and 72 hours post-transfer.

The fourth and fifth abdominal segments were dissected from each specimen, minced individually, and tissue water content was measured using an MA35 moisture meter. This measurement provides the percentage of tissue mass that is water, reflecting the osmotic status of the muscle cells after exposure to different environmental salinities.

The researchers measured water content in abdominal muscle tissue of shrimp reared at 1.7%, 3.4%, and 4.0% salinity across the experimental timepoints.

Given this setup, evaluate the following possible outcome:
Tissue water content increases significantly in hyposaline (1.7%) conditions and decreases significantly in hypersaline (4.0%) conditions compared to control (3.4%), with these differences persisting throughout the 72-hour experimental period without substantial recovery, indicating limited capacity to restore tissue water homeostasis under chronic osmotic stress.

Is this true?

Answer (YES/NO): NO